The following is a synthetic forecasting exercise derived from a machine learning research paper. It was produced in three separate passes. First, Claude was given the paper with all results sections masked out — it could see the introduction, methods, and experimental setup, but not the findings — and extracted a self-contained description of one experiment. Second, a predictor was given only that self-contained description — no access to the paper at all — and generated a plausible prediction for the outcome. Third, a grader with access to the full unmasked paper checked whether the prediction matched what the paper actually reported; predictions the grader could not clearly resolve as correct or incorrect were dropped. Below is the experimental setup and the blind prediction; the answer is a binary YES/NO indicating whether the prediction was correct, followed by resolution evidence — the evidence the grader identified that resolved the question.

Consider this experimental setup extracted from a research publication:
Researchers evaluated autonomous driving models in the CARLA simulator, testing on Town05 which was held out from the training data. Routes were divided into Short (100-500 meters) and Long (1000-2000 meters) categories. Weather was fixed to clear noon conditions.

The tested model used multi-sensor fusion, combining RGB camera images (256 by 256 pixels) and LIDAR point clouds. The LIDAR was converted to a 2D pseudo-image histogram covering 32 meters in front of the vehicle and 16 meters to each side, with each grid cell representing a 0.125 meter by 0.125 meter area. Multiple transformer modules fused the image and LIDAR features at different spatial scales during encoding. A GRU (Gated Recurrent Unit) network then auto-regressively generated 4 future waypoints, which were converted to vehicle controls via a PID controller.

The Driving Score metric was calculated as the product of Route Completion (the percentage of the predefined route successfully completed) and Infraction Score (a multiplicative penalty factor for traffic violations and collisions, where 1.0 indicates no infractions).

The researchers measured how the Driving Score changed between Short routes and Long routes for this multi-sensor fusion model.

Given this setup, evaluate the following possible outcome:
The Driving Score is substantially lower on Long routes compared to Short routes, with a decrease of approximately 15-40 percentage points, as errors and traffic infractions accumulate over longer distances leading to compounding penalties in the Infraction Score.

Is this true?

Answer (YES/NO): YES